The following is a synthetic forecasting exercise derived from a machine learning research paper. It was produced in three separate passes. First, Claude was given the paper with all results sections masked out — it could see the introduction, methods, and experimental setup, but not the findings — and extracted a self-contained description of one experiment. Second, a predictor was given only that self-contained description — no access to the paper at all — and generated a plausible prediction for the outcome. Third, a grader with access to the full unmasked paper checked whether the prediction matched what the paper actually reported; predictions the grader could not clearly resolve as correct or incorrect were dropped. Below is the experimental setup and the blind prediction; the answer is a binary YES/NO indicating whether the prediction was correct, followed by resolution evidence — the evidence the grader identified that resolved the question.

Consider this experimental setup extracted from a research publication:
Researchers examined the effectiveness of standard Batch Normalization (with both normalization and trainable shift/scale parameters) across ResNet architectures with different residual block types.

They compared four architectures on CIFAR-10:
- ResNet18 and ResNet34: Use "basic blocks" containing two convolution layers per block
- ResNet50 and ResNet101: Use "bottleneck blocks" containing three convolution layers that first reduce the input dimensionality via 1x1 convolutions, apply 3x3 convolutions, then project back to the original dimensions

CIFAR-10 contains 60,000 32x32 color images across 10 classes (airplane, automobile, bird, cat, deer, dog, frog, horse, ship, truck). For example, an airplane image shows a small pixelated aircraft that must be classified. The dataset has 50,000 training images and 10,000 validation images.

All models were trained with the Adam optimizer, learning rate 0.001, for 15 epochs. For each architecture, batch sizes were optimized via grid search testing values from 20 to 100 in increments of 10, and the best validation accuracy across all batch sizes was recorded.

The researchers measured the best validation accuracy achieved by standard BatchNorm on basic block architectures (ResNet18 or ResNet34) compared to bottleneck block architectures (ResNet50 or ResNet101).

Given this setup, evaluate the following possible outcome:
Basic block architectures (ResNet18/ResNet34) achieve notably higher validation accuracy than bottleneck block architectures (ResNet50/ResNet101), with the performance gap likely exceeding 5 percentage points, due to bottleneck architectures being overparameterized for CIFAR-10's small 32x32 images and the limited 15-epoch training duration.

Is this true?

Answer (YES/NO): NO